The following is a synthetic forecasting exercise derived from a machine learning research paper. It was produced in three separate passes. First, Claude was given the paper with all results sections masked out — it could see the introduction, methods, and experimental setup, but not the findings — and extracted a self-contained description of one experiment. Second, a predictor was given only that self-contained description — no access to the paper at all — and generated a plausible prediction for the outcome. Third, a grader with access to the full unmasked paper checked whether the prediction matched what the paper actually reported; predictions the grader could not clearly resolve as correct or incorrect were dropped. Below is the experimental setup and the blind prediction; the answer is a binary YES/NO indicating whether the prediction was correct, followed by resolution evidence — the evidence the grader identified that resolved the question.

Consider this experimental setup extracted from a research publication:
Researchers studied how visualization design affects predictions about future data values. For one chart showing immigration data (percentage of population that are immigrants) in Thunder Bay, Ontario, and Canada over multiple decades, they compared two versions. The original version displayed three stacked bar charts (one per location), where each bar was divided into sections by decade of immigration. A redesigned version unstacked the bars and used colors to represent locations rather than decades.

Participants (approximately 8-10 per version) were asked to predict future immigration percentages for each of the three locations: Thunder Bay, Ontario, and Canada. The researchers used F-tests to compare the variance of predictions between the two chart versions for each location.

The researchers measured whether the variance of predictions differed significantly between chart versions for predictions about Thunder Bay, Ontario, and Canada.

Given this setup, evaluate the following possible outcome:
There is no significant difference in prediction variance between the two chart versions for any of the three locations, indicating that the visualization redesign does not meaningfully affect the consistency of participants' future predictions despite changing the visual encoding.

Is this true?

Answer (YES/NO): NO